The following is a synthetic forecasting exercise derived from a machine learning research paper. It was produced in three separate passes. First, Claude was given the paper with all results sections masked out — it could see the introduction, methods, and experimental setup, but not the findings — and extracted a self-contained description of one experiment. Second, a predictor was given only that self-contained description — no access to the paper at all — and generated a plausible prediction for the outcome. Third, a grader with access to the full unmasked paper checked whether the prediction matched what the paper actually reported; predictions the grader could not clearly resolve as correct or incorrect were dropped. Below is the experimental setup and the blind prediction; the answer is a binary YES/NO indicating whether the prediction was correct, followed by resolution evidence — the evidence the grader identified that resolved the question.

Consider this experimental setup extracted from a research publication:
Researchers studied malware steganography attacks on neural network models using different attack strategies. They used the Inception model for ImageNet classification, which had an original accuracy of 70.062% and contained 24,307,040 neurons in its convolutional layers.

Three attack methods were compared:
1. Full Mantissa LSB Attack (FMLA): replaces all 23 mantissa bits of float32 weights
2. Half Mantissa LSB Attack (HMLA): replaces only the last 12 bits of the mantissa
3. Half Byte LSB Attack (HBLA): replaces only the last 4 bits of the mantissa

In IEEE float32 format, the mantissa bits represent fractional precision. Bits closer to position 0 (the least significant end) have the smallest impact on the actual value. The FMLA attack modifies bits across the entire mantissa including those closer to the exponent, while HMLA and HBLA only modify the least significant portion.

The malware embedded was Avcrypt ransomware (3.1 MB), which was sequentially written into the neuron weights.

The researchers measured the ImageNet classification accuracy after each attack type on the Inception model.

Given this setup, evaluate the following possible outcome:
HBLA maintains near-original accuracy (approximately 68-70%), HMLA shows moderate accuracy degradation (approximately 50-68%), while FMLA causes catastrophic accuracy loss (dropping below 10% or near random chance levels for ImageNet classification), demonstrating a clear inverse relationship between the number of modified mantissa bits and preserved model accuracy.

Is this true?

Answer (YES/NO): NO